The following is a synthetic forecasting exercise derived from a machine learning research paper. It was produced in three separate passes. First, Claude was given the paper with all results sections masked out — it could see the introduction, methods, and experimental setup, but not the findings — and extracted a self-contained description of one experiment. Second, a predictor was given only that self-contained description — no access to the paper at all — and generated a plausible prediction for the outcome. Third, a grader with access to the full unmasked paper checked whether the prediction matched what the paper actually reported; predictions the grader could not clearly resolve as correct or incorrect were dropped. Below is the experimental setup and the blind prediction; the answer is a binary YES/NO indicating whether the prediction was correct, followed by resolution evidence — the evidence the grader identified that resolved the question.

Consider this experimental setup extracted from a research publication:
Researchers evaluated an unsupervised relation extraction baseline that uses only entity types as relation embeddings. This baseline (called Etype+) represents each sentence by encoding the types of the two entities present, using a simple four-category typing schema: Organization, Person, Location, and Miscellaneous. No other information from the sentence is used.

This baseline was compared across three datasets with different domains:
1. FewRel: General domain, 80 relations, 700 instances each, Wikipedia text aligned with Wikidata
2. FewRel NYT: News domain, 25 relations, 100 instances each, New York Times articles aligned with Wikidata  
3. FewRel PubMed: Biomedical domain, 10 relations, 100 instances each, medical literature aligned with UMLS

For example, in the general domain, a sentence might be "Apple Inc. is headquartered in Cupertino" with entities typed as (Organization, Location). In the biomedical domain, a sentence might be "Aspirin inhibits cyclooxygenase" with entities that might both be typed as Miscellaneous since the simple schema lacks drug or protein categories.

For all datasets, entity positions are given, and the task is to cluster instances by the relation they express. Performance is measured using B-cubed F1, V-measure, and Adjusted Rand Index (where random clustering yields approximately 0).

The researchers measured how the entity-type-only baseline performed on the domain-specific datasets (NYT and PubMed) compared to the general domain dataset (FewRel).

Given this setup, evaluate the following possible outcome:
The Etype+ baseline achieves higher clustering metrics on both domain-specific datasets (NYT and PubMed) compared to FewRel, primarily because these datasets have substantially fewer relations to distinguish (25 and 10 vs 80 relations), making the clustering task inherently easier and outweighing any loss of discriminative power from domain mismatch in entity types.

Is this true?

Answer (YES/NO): NO